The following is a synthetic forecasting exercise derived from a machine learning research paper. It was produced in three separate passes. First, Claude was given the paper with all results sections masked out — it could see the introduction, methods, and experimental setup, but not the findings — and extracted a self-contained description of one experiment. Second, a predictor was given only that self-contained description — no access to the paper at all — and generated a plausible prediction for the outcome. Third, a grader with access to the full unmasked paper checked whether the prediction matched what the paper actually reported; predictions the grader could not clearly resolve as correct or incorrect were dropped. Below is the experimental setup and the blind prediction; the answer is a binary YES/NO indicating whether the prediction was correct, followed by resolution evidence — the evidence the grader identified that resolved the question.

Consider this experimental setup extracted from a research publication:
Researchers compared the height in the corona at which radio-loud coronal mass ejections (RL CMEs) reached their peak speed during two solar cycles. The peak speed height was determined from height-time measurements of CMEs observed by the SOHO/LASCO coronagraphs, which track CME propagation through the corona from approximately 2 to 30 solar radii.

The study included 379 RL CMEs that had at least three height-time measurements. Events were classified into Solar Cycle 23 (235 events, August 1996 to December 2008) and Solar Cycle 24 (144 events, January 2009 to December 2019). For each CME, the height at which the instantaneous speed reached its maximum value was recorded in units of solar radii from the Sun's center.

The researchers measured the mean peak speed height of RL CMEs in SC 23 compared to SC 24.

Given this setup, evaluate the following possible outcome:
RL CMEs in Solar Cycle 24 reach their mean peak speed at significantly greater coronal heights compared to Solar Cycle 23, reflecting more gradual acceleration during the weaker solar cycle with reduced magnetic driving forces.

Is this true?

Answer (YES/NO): NO